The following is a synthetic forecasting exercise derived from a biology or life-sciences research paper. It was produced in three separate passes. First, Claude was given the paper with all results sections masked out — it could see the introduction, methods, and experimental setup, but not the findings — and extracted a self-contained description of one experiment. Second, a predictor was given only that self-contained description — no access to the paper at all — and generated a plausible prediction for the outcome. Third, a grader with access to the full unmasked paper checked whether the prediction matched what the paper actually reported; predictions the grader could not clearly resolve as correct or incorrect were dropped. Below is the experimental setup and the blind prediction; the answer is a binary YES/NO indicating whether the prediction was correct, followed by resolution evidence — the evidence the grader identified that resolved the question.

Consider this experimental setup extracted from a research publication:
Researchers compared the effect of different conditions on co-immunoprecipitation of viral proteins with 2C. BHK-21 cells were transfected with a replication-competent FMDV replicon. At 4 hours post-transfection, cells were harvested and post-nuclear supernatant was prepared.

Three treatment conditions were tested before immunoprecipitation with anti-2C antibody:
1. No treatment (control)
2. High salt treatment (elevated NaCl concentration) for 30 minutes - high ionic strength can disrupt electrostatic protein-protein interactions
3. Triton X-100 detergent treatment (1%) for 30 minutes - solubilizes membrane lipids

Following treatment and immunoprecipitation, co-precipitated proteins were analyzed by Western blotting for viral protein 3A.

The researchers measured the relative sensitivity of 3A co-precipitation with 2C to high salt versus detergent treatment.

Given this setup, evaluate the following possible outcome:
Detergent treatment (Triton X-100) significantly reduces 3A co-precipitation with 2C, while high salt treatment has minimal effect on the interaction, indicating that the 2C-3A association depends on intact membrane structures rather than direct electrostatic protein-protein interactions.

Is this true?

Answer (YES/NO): YES